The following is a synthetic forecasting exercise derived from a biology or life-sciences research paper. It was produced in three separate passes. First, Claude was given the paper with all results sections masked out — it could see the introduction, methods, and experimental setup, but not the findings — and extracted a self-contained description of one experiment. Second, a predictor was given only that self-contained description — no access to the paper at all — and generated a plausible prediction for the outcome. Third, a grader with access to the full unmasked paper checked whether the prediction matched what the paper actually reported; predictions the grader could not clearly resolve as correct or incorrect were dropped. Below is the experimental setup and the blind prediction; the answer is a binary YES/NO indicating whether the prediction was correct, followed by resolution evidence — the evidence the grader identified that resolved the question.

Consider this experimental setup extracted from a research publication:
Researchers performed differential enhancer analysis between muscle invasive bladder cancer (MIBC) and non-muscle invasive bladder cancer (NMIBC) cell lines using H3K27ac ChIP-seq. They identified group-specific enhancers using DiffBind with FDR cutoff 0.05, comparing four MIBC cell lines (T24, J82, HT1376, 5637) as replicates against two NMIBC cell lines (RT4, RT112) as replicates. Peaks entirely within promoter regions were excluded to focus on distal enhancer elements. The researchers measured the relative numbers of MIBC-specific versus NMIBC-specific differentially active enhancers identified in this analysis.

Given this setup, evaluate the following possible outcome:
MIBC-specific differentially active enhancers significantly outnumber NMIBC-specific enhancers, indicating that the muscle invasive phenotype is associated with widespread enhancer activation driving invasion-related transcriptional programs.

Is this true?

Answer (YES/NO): YES